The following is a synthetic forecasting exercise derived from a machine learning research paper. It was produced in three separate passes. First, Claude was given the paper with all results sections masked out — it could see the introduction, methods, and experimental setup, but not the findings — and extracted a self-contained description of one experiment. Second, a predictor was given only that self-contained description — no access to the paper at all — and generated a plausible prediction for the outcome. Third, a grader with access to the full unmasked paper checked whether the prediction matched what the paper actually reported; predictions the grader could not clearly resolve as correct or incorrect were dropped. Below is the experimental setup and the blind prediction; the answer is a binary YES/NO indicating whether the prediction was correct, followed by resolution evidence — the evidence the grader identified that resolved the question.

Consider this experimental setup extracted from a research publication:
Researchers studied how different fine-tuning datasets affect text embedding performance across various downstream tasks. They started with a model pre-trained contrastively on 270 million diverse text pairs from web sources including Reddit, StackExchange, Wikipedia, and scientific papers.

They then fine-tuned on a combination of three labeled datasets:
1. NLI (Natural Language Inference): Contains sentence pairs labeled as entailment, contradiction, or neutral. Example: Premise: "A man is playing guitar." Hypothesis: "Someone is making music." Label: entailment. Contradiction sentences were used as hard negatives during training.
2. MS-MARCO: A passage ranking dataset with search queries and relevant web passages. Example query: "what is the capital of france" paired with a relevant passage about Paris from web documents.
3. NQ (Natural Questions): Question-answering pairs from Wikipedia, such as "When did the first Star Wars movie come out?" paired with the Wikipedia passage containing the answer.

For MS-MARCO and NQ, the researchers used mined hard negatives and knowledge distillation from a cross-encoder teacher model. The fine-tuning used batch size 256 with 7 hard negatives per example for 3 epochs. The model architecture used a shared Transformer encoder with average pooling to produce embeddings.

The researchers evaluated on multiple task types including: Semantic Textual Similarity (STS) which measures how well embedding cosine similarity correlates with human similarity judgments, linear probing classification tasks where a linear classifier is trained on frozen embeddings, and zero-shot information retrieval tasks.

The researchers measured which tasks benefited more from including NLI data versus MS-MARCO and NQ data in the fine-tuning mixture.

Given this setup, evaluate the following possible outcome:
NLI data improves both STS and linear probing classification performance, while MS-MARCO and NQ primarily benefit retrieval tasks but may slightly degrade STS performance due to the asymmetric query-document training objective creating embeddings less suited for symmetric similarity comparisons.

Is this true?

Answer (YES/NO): NO